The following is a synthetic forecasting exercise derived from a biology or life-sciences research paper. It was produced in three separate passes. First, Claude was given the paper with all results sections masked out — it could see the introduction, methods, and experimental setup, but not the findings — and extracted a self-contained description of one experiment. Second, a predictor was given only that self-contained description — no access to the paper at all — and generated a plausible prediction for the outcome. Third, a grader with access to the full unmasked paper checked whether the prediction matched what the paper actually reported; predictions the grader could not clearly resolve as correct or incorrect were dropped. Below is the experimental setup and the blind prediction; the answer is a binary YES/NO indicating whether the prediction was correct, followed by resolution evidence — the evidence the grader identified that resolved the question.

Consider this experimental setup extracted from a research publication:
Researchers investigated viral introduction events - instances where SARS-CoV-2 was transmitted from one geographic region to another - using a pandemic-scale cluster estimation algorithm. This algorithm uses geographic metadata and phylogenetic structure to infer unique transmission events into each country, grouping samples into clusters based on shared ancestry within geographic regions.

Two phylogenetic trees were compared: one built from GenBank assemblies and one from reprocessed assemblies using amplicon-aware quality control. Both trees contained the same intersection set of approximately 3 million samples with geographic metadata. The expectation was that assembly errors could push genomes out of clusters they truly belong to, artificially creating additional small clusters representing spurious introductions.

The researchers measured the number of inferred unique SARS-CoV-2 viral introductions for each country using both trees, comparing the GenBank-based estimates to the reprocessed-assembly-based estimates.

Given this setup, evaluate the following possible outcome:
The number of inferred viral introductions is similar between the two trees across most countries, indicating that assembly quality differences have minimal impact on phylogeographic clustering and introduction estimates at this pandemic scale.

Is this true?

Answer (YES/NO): NO